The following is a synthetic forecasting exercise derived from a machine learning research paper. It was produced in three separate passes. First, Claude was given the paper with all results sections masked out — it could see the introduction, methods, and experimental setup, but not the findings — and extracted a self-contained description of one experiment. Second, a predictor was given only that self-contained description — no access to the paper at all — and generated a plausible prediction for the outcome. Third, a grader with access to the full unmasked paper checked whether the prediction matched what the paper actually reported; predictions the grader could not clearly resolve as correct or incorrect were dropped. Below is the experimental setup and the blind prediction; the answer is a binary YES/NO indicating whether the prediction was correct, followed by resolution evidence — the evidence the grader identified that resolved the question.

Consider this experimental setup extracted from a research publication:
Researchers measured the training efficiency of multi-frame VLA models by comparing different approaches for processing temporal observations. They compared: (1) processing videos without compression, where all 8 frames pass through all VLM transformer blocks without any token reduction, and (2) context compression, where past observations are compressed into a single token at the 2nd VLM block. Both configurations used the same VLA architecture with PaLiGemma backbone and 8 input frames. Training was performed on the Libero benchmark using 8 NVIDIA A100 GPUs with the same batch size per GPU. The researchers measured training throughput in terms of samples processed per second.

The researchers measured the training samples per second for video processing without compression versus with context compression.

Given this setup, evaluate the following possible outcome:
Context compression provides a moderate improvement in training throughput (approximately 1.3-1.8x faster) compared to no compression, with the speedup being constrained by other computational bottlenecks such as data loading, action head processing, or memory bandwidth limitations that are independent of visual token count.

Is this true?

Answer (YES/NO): NO